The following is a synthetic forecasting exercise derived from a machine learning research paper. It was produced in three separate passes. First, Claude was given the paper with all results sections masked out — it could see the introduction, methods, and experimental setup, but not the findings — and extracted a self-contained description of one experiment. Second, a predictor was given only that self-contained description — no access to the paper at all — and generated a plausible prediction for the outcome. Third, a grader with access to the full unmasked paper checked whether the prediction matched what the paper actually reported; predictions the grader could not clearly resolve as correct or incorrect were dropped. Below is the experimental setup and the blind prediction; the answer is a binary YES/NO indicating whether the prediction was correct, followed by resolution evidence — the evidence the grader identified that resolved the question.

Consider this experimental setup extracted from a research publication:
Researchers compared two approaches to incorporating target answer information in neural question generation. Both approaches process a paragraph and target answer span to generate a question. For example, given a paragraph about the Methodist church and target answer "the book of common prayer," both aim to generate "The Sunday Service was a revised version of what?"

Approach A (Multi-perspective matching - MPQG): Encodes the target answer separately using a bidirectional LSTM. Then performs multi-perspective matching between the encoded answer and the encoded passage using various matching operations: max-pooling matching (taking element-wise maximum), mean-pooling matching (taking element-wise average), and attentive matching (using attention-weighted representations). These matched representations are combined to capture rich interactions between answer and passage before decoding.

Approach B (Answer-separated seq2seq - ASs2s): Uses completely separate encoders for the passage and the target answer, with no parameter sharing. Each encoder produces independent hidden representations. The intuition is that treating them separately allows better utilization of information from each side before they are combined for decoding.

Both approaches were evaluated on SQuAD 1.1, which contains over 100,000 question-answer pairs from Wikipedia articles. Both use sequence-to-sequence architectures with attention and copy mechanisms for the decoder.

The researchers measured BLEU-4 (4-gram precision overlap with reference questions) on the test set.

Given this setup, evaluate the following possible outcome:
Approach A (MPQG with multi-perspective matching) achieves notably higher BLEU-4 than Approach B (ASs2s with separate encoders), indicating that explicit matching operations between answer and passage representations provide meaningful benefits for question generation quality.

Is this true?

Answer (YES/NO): NO